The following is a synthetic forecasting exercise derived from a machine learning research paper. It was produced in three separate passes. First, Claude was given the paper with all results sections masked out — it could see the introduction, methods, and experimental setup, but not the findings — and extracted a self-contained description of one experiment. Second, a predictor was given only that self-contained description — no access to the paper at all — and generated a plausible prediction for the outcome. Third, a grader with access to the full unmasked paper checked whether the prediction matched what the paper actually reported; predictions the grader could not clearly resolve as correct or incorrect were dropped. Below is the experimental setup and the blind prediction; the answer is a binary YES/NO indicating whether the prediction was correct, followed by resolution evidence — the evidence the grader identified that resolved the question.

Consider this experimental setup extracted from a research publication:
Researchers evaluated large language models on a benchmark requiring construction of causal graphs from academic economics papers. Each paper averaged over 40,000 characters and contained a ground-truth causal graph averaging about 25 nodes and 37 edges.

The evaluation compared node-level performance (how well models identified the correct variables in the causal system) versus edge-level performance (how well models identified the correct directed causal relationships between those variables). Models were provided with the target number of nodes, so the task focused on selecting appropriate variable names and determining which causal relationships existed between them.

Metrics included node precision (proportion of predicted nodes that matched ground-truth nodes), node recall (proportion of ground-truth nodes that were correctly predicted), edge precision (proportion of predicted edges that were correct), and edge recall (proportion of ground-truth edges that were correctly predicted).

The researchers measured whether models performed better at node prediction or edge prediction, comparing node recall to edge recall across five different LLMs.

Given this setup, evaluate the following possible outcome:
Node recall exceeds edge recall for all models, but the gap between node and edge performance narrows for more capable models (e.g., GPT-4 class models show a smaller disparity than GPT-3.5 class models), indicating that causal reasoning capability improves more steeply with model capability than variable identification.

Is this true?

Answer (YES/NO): NO